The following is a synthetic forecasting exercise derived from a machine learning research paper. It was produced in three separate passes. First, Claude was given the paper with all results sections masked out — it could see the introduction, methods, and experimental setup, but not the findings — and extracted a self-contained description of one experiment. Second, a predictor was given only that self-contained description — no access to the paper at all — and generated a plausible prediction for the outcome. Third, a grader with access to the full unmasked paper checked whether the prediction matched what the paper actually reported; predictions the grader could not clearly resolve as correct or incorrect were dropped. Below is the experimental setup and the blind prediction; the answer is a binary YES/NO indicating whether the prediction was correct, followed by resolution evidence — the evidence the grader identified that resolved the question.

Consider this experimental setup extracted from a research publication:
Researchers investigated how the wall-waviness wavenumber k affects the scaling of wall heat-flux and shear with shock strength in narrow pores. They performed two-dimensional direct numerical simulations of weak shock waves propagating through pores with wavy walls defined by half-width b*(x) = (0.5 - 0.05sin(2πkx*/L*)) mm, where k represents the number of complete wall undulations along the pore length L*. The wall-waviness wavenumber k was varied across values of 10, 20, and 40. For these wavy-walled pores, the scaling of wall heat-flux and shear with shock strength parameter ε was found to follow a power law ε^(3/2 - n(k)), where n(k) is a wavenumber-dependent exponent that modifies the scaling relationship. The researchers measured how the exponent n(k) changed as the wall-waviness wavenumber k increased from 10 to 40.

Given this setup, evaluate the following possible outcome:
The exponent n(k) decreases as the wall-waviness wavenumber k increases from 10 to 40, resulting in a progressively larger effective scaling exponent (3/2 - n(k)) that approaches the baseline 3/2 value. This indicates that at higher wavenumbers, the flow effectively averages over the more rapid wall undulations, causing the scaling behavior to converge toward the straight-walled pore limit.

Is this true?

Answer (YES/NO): NO